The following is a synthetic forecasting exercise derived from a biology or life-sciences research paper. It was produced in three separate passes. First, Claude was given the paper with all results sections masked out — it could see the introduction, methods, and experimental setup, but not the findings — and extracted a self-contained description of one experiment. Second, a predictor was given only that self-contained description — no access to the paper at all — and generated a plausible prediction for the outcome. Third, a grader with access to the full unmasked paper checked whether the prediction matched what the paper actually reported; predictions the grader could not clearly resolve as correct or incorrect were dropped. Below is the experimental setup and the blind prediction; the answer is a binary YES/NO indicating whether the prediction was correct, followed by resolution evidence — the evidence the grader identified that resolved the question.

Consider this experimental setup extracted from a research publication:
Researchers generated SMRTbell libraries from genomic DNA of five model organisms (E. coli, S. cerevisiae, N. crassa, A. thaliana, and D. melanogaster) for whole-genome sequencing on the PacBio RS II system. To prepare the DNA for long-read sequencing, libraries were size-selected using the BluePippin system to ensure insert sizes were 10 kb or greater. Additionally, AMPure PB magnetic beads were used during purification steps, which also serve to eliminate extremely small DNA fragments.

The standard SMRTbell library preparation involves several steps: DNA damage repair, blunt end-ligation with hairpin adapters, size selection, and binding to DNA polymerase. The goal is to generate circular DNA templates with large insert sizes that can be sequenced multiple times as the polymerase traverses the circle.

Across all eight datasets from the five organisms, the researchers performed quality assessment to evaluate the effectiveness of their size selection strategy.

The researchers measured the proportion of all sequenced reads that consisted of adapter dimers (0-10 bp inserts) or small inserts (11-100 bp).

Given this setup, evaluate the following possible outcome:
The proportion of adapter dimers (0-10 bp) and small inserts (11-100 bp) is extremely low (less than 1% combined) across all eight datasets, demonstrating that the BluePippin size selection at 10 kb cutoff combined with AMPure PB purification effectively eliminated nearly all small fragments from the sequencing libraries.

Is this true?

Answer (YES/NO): YES